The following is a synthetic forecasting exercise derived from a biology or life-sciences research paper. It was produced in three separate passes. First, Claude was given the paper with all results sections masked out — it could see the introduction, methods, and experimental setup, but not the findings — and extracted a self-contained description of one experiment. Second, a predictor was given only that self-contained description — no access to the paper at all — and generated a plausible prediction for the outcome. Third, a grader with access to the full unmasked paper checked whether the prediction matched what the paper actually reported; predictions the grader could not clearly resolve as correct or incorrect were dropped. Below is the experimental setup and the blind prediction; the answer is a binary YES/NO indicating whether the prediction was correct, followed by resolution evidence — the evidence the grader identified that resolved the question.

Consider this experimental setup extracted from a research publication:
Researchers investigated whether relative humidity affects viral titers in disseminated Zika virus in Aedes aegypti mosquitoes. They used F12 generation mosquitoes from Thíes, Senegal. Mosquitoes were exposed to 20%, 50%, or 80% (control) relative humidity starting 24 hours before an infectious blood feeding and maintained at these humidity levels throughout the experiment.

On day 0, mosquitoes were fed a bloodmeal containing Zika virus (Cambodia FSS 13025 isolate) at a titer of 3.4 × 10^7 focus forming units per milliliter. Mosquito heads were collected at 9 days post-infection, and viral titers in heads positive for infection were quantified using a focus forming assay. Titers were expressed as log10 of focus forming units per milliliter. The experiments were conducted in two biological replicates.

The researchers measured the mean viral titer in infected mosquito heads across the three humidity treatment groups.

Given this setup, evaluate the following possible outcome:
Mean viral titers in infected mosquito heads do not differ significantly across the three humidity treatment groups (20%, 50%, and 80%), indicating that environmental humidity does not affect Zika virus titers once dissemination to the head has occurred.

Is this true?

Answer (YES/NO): YES